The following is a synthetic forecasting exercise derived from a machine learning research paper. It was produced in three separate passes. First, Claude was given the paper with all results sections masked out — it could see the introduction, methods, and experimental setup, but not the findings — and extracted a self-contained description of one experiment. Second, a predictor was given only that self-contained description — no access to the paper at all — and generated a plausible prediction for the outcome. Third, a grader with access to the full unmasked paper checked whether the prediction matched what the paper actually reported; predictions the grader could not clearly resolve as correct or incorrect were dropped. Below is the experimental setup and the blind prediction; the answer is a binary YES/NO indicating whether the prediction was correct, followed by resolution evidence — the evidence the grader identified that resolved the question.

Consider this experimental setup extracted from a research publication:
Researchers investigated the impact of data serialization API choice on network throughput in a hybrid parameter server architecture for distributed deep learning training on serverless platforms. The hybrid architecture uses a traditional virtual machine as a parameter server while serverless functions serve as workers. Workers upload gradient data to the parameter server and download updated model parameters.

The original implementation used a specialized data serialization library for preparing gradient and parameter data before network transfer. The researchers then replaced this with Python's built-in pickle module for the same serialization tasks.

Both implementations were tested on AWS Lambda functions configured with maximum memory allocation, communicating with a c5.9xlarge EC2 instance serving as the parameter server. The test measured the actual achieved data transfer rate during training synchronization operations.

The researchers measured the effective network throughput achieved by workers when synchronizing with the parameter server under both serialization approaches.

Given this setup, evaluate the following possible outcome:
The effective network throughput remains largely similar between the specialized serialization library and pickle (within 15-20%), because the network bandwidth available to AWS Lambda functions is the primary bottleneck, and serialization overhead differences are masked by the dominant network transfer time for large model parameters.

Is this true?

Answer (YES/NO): NO